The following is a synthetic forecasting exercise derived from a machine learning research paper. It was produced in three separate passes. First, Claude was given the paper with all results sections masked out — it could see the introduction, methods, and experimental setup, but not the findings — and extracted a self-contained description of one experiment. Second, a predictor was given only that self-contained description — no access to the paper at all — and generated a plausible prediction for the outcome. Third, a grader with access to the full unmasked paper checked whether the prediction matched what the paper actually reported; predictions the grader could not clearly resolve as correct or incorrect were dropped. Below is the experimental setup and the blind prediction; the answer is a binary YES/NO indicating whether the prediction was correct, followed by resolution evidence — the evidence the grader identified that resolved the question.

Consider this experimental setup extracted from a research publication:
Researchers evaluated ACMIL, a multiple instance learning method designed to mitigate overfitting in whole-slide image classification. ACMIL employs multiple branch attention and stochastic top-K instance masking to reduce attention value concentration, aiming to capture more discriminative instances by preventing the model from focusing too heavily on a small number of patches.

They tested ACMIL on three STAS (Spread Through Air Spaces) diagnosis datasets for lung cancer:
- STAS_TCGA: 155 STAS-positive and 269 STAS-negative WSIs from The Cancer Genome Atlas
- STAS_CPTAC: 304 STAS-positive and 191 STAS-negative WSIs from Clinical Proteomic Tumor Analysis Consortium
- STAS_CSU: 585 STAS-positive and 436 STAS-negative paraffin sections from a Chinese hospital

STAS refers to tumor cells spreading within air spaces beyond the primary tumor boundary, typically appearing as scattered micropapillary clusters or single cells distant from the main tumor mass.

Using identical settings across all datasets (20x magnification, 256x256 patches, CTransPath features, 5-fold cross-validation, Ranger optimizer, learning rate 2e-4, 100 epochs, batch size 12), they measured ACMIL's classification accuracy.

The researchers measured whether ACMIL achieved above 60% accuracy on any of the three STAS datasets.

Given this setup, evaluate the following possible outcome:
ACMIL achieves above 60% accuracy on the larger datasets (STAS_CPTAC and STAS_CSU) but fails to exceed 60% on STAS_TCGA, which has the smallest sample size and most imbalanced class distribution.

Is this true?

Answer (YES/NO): NO